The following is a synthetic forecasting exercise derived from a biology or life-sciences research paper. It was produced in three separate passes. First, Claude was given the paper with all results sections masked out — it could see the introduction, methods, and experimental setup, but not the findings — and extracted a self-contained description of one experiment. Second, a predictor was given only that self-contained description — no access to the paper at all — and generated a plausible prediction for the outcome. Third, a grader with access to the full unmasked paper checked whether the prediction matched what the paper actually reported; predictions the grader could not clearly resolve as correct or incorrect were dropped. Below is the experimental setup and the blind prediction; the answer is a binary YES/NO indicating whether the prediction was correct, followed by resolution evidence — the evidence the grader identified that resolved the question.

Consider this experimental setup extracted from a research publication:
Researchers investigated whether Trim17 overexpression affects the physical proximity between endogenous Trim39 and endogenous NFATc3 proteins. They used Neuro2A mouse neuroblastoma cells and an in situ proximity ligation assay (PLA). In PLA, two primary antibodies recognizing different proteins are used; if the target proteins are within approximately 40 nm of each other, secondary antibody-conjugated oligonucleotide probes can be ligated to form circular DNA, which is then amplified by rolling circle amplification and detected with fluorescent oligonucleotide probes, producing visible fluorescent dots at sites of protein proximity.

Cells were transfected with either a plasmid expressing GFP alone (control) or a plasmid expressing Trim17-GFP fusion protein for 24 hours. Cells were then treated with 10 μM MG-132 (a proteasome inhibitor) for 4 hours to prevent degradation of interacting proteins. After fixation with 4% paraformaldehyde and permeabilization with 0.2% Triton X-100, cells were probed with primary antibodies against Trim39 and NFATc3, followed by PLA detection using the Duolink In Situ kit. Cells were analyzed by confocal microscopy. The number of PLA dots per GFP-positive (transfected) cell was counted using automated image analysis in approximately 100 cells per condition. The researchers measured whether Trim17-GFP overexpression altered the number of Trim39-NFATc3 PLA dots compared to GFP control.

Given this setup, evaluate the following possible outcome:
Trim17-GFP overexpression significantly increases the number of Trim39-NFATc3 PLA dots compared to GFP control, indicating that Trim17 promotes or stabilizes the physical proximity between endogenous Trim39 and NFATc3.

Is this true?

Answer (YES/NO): NO